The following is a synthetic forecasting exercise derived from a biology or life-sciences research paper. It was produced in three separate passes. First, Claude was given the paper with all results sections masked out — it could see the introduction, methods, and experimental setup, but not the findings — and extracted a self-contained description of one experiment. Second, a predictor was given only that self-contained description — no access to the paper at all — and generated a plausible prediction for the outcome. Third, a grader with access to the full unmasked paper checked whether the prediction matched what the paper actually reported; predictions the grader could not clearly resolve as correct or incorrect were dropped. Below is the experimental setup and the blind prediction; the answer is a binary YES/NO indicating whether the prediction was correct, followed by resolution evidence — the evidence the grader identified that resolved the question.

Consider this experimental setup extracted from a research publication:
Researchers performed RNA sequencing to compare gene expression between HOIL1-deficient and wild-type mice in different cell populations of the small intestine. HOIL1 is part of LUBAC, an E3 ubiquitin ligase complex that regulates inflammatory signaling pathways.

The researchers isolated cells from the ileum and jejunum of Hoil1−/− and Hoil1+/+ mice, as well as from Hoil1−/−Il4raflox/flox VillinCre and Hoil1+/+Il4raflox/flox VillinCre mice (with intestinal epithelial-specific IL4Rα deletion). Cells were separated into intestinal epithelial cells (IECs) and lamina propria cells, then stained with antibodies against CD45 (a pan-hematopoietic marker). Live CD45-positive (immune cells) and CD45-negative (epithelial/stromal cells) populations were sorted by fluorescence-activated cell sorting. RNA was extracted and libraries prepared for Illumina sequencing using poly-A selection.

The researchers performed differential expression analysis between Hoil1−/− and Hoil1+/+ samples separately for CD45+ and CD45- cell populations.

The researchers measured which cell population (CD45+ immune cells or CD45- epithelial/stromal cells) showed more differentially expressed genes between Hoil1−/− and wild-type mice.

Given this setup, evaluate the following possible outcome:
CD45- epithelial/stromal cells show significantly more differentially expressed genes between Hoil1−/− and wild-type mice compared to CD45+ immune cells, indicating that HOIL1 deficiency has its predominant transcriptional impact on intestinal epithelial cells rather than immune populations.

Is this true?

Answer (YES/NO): NO